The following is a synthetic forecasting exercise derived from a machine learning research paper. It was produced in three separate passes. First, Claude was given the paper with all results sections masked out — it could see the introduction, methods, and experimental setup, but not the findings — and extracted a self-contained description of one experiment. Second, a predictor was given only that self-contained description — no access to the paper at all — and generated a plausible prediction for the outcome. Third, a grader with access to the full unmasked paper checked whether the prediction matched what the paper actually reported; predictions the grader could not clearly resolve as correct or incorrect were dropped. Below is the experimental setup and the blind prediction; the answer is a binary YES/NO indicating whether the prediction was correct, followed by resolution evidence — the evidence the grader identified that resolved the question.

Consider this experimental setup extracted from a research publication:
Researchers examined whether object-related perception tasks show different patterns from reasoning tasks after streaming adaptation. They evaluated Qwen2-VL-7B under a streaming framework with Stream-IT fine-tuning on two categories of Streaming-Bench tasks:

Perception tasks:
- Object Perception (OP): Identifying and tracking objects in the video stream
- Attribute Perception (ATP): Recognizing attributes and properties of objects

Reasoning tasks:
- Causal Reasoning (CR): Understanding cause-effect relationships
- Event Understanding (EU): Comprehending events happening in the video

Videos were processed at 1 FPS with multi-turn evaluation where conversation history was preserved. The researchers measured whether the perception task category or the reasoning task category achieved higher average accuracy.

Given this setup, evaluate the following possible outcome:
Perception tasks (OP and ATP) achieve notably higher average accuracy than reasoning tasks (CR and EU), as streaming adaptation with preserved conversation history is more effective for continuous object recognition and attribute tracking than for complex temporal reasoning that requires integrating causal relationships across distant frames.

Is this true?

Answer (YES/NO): YES